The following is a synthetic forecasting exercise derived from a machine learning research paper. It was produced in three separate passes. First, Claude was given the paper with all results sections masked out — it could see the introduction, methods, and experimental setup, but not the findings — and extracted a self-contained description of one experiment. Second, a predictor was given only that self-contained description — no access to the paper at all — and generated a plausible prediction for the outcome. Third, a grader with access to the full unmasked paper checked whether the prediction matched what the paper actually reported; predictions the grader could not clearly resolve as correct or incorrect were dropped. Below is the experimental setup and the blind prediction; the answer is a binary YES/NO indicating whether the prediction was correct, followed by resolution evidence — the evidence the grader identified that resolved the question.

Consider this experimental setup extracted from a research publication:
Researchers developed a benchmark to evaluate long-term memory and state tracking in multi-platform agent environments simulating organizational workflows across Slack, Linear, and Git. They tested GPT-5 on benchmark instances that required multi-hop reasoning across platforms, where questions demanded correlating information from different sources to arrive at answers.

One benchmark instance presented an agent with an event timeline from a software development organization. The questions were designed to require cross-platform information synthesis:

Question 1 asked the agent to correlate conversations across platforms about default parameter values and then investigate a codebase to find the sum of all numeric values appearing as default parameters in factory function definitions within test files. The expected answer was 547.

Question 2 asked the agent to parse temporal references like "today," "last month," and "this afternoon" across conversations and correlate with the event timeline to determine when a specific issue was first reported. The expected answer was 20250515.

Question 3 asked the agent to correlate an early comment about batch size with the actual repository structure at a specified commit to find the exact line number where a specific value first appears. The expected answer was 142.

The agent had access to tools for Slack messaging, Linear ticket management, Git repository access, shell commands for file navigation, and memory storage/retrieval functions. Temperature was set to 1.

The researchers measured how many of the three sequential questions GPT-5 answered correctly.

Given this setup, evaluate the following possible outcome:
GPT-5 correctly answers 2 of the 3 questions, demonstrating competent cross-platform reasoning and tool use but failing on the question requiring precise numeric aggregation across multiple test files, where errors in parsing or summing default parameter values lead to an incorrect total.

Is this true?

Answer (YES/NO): YES